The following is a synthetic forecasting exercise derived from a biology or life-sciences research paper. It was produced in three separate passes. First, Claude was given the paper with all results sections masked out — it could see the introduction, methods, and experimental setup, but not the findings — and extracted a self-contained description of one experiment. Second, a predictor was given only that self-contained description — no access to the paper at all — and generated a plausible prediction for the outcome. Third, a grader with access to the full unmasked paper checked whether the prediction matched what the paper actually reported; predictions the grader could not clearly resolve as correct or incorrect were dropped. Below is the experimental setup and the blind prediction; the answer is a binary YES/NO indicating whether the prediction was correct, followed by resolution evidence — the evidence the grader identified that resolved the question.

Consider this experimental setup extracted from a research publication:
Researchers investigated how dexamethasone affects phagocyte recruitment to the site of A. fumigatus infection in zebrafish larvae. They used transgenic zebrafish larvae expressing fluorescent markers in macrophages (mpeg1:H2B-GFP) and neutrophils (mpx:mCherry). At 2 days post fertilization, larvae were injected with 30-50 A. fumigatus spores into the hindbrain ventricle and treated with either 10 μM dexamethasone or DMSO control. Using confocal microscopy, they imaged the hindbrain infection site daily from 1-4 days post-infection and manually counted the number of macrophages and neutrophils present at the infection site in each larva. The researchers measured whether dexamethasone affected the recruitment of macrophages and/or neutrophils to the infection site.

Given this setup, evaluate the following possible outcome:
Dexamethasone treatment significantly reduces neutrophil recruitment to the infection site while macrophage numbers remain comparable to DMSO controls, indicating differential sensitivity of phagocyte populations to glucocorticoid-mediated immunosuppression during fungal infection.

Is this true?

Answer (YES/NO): NO